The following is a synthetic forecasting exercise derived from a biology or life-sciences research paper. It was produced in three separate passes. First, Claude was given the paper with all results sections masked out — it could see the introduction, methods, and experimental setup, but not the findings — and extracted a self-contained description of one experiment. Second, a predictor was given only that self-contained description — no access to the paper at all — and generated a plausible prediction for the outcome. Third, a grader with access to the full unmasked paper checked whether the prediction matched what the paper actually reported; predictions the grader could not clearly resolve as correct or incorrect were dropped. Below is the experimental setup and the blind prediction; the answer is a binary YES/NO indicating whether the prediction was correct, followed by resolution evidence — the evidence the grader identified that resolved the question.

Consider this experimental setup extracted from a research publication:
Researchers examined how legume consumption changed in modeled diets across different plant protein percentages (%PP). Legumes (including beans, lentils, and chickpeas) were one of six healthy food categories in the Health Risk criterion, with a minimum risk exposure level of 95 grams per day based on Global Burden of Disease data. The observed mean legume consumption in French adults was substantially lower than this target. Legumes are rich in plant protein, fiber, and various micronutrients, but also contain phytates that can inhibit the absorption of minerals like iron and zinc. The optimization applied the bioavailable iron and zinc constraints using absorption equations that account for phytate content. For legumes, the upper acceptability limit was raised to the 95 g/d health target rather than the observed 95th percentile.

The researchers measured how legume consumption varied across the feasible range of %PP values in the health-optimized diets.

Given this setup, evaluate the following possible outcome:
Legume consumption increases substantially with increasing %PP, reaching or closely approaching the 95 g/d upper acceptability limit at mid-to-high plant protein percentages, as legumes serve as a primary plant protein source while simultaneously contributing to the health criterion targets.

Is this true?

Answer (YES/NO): NO